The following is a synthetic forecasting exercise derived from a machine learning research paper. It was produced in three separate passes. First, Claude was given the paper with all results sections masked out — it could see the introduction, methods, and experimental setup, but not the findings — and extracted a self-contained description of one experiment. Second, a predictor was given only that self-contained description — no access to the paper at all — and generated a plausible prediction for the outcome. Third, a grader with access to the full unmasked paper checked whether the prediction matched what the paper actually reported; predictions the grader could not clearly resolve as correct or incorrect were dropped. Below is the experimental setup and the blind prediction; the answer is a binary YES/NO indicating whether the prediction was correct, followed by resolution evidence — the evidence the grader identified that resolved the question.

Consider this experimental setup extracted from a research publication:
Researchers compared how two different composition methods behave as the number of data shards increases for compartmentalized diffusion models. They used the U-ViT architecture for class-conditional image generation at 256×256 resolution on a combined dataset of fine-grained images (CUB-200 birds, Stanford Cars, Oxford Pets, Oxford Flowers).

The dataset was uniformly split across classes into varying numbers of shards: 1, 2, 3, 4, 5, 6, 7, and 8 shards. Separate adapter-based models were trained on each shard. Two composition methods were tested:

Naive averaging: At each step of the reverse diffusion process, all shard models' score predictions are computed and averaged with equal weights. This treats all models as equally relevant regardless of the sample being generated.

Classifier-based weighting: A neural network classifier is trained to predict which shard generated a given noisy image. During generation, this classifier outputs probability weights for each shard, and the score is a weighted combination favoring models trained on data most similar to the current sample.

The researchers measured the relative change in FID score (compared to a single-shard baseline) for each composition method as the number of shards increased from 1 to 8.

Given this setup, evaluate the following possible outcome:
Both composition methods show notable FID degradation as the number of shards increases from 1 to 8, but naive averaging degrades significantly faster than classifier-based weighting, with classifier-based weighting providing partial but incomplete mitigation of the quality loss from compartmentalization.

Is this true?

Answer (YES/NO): NO